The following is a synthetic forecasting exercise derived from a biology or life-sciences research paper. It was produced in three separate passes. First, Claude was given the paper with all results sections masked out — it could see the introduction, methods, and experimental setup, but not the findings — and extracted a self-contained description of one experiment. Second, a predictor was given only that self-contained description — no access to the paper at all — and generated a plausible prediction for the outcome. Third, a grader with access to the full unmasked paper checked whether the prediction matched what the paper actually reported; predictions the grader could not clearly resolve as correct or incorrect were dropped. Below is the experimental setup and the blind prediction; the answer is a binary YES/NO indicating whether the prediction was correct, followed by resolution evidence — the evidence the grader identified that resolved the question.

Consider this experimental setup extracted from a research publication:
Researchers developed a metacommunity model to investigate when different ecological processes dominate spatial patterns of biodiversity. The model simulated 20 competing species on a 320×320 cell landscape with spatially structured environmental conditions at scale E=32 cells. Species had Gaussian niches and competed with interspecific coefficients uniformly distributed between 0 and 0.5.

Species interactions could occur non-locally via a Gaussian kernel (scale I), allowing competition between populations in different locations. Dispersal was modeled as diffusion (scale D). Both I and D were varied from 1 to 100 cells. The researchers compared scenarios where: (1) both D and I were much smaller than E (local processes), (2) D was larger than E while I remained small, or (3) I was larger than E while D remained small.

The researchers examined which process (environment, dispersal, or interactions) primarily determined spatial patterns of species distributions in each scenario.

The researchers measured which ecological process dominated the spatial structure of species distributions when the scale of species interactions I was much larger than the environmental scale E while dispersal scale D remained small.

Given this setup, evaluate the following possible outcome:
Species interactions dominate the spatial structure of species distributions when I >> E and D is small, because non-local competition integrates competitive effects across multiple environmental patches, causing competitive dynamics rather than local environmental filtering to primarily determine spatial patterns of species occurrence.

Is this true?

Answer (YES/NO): NO